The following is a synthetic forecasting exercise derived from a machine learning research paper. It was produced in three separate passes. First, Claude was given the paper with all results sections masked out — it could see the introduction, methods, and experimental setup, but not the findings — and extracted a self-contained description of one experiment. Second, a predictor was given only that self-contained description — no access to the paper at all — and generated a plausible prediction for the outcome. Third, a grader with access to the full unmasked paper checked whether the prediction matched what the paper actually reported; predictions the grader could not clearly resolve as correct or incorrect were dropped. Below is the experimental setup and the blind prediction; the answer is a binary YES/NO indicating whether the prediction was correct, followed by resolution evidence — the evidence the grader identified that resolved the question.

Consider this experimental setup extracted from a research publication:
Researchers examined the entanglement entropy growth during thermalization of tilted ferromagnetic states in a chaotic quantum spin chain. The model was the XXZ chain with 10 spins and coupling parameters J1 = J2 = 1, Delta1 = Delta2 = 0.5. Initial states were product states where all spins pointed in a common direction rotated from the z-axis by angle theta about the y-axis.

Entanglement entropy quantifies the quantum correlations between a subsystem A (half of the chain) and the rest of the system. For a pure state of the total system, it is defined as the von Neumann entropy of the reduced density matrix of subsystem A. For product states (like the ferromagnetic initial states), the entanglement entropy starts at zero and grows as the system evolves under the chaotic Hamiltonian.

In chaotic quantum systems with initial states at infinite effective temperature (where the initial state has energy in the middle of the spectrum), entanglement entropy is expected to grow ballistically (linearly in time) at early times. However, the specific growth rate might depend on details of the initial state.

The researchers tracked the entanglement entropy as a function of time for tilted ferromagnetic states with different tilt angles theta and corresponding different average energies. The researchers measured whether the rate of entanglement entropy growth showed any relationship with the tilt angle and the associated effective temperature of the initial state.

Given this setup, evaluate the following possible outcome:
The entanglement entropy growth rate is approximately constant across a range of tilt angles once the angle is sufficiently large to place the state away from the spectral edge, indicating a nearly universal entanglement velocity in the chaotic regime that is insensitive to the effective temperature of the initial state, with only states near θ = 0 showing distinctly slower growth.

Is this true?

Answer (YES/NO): NO